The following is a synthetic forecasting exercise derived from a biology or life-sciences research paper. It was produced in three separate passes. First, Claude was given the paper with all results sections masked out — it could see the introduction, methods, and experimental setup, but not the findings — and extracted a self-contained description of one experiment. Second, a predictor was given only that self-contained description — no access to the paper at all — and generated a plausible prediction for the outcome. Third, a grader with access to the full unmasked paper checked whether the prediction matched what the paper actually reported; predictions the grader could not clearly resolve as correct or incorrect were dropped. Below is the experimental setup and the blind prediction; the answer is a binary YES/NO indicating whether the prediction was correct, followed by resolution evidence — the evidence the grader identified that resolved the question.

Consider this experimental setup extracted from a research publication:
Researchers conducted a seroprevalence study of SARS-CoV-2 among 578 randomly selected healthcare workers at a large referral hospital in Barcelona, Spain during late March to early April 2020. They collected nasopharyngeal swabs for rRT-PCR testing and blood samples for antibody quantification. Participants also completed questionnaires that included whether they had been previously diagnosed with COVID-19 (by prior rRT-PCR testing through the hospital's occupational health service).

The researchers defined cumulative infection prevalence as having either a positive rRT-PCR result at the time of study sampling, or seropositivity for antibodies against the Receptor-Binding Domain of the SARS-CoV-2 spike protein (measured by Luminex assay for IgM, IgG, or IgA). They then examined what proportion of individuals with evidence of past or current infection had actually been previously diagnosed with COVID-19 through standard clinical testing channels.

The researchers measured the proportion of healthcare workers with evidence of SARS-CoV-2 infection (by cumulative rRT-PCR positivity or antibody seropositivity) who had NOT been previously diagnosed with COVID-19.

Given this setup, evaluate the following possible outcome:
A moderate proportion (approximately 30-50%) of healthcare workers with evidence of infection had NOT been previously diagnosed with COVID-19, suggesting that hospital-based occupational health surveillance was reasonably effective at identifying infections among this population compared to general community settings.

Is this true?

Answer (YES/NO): YES